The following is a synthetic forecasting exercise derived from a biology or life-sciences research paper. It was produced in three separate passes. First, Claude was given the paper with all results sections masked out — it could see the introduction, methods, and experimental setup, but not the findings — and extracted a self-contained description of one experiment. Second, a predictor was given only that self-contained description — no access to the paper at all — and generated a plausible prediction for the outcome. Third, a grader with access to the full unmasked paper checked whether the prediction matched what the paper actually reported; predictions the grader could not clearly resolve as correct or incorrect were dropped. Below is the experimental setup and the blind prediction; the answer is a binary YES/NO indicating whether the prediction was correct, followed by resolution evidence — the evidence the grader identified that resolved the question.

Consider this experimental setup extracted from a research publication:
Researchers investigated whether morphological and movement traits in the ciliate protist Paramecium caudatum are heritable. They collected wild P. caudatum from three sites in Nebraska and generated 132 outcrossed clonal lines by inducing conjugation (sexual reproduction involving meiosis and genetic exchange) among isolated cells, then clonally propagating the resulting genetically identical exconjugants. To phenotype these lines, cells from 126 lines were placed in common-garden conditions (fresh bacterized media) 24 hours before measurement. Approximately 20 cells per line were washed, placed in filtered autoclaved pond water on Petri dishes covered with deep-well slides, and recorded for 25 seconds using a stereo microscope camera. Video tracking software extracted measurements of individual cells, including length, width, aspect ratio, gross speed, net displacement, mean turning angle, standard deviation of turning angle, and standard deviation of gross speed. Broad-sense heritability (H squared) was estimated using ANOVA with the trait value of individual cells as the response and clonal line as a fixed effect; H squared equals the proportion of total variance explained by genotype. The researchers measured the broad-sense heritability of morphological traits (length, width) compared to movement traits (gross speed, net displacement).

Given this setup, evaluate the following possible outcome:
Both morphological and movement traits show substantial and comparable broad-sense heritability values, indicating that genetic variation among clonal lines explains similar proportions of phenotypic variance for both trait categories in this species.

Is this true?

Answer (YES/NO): NO